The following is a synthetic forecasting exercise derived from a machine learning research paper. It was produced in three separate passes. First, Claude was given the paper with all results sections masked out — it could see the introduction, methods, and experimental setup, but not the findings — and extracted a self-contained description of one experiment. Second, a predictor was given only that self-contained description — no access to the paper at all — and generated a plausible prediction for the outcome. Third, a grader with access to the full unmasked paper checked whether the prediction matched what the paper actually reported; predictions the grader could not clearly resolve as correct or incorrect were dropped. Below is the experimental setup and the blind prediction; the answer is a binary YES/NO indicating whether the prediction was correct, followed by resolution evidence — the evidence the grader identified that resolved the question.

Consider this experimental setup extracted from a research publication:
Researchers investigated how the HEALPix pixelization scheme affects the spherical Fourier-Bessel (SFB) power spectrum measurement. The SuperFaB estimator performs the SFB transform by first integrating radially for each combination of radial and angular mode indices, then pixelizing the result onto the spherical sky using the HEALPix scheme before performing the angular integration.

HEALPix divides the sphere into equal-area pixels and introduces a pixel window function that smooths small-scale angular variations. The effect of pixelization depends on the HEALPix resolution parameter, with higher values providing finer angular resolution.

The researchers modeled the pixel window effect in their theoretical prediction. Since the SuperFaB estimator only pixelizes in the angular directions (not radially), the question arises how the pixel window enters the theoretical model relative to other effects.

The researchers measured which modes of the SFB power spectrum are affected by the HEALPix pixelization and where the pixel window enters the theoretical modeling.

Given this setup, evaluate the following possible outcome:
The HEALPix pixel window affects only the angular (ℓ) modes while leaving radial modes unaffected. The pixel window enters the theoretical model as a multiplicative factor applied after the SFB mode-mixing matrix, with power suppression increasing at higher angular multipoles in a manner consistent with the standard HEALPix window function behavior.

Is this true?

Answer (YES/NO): YES